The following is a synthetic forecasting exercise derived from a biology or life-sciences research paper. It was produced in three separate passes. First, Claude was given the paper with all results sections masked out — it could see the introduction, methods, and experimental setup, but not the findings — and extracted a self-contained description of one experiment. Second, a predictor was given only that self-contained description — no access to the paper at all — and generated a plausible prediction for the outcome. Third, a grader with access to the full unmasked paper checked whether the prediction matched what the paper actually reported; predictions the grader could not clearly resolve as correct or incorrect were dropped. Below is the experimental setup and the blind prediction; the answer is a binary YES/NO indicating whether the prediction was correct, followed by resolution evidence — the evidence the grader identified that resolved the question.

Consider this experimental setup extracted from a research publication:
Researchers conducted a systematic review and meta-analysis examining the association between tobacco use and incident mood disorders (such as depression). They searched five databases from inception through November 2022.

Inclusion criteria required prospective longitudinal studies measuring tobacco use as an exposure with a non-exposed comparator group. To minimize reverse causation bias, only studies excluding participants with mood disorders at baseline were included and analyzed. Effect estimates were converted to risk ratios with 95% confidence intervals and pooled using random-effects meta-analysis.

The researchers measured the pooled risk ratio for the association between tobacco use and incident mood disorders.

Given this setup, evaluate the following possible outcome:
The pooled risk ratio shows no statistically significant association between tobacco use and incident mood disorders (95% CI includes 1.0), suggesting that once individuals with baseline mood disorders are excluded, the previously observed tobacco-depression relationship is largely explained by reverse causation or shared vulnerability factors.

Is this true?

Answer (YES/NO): NO